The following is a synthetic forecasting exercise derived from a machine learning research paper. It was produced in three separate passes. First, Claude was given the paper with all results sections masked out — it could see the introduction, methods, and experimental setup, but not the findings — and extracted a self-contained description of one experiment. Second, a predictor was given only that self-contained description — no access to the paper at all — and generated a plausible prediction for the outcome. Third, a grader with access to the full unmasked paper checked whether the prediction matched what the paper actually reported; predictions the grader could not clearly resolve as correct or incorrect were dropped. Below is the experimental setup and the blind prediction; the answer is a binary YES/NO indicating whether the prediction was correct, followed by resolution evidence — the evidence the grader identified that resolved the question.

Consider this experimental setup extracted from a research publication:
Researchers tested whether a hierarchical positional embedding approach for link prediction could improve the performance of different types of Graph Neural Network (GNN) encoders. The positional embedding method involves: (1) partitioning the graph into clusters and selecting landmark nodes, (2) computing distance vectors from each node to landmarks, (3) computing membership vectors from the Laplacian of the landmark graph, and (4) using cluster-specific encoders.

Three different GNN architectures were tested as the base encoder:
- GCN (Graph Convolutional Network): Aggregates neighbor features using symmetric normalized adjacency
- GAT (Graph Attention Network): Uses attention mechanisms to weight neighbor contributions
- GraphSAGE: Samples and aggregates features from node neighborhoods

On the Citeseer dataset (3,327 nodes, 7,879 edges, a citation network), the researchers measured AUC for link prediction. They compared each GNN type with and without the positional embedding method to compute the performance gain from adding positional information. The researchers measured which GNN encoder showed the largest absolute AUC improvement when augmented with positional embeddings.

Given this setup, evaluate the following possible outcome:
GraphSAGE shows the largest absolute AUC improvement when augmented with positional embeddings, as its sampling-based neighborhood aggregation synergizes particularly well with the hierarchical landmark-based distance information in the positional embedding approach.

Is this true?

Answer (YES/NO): NO